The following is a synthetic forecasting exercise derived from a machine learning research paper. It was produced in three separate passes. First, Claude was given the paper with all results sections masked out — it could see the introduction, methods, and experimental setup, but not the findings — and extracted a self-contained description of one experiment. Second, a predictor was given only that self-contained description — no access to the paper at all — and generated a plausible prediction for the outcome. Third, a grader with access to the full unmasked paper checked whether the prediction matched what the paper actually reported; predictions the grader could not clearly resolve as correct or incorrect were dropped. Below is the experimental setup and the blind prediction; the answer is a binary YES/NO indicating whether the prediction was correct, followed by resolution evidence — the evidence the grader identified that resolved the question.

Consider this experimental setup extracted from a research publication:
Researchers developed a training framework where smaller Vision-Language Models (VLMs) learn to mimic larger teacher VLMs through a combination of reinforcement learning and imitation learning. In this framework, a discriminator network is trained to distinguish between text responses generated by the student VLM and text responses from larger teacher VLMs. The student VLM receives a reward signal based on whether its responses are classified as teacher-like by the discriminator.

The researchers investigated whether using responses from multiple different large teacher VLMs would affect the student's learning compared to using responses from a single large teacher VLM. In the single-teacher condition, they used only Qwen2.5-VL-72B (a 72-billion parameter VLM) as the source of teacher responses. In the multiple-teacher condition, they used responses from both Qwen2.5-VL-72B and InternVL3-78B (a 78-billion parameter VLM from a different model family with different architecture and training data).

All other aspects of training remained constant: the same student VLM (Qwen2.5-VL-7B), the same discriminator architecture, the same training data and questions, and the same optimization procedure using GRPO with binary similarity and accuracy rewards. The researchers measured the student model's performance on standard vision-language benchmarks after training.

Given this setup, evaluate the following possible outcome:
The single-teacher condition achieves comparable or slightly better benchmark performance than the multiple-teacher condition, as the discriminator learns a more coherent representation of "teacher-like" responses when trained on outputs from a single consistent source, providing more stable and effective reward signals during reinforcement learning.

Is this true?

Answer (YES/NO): NO